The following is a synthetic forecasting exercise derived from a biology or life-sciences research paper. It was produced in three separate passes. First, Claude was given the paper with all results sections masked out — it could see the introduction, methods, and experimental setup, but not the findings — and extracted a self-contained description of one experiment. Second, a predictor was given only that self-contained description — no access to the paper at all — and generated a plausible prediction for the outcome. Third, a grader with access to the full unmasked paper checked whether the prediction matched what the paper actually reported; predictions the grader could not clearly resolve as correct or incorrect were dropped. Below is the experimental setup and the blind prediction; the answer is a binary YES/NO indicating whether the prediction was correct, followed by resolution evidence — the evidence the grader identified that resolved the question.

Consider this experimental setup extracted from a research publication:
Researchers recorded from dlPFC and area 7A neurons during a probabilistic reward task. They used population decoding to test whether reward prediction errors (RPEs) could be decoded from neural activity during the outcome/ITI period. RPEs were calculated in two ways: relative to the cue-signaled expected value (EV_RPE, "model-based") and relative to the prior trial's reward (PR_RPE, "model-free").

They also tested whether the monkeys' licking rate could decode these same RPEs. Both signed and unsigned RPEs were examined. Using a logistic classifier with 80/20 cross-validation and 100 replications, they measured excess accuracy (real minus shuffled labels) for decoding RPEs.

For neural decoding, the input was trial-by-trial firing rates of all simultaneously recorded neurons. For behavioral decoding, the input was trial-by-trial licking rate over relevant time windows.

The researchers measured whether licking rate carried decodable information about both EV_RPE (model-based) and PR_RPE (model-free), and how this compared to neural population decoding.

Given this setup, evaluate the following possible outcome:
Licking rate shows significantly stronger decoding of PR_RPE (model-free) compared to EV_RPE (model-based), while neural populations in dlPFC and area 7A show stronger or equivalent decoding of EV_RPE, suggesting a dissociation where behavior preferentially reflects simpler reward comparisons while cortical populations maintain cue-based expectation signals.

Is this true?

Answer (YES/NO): NO